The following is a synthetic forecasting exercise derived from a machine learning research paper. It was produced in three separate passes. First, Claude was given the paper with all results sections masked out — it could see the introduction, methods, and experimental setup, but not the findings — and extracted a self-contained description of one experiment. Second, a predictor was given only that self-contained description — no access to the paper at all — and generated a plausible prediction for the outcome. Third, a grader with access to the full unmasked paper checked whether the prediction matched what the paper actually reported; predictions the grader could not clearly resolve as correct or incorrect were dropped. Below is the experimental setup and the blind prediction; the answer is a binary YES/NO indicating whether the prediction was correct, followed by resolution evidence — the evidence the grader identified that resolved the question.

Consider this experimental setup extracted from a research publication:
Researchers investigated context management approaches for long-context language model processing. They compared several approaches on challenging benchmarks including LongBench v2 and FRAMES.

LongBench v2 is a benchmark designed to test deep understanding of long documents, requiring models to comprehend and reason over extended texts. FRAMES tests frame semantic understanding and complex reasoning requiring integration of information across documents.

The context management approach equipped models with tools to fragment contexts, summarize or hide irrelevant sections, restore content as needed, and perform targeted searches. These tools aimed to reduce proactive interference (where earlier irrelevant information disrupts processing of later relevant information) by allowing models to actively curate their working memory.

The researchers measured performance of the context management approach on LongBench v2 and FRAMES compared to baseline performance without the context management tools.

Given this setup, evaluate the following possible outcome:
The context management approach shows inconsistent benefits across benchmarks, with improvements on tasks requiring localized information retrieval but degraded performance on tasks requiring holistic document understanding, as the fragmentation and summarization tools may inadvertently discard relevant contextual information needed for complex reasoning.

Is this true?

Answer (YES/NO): NO